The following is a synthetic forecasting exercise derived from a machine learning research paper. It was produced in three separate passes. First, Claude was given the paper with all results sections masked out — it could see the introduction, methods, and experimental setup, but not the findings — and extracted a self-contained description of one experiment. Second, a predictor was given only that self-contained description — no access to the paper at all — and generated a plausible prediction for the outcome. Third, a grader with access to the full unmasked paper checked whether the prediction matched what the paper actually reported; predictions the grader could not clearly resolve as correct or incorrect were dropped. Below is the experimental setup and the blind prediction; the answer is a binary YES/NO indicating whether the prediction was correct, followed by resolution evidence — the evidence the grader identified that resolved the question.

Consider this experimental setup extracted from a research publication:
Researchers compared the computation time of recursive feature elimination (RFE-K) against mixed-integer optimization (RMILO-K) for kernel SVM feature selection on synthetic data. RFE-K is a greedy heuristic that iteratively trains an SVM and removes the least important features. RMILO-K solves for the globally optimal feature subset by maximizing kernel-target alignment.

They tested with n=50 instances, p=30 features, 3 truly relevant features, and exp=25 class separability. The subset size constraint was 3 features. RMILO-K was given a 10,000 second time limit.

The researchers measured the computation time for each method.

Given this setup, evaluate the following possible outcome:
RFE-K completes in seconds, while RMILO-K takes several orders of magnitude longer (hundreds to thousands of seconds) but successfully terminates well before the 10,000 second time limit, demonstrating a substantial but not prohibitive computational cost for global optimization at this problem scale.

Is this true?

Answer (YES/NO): NO